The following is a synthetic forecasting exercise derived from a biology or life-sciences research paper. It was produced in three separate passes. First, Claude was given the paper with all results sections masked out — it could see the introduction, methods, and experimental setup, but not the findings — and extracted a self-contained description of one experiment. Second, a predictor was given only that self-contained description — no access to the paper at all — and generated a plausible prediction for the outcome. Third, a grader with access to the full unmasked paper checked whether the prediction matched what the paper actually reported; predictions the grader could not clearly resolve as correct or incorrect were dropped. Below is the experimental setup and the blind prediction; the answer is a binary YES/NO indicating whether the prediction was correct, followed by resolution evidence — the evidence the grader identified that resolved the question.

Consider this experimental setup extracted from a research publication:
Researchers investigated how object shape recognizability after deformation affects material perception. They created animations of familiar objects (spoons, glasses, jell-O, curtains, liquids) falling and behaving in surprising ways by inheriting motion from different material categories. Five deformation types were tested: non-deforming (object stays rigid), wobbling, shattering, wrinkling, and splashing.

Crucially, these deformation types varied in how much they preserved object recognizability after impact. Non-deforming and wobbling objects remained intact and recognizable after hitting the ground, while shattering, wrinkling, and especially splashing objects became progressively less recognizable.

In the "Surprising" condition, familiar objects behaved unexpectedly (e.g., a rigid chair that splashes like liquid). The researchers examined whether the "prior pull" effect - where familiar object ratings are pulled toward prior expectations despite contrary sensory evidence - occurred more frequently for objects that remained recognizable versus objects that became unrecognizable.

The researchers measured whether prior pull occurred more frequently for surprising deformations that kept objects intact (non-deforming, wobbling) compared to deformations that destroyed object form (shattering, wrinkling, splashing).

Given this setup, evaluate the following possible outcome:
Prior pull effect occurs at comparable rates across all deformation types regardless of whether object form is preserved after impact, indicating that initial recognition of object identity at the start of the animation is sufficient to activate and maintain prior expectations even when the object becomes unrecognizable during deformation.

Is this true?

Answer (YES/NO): NO